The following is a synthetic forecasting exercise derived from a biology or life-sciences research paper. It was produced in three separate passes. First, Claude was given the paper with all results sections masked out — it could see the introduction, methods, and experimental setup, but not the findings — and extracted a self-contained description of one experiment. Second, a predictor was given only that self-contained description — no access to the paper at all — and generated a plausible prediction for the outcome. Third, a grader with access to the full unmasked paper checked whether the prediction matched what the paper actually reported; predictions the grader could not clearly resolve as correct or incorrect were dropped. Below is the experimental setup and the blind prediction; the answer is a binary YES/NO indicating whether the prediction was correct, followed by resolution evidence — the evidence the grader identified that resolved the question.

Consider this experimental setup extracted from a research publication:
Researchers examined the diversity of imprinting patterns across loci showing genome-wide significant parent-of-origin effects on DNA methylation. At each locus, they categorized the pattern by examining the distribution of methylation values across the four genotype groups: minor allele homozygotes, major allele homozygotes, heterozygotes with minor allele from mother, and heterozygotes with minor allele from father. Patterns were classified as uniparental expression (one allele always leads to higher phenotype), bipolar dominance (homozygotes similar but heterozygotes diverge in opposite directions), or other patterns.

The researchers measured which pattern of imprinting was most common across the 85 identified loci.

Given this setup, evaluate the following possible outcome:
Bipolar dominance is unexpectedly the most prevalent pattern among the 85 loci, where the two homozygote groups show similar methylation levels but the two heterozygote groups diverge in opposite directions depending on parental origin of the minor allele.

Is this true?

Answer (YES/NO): NO